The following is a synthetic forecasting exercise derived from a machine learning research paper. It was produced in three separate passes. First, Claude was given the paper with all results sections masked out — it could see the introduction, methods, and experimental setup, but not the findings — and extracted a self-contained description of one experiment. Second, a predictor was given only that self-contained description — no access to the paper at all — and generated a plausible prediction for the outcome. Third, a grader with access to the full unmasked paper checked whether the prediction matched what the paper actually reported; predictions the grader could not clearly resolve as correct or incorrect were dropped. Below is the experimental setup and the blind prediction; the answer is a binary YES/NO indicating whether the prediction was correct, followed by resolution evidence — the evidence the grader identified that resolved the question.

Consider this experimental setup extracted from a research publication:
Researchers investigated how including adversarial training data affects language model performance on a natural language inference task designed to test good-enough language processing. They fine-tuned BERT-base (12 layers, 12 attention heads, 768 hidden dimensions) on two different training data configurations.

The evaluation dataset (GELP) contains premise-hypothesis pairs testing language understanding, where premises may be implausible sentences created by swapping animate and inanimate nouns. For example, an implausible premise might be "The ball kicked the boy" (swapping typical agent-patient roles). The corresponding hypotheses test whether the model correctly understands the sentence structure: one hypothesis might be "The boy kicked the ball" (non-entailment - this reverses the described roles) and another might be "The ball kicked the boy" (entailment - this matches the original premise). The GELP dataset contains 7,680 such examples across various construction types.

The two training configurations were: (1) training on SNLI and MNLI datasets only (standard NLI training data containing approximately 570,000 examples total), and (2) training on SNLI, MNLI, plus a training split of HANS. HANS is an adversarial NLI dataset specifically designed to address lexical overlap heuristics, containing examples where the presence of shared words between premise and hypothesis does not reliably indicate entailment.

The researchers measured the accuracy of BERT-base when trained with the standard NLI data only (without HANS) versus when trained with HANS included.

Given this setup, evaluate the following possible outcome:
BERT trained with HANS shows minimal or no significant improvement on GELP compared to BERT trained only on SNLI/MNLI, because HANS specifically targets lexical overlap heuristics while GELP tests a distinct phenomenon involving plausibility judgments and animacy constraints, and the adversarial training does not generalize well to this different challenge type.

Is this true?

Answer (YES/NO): NO